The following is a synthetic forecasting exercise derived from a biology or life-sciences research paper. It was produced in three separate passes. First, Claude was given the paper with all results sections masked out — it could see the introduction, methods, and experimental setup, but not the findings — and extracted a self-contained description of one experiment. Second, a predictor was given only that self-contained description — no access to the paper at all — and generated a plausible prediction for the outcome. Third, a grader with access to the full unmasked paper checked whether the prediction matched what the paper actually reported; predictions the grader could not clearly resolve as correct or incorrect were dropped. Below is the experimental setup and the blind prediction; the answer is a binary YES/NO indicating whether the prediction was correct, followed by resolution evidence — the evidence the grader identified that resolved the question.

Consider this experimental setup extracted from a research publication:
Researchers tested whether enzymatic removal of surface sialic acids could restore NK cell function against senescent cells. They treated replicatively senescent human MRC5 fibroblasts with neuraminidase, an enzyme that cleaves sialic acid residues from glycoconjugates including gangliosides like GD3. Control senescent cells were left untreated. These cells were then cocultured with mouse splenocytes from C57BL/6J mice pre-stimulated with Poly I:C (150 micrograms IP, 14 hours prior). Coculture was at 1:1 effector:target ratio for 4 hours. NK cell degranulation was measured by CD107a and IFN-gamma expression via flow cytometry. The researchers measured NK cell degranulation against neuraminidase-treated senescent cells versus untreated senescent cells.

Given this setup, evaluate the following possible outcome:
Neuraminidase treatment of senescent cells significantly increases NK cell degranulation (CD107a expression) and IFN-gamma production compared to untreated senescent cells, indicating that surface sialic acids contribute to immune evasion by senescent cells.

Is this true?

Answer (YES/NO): NO